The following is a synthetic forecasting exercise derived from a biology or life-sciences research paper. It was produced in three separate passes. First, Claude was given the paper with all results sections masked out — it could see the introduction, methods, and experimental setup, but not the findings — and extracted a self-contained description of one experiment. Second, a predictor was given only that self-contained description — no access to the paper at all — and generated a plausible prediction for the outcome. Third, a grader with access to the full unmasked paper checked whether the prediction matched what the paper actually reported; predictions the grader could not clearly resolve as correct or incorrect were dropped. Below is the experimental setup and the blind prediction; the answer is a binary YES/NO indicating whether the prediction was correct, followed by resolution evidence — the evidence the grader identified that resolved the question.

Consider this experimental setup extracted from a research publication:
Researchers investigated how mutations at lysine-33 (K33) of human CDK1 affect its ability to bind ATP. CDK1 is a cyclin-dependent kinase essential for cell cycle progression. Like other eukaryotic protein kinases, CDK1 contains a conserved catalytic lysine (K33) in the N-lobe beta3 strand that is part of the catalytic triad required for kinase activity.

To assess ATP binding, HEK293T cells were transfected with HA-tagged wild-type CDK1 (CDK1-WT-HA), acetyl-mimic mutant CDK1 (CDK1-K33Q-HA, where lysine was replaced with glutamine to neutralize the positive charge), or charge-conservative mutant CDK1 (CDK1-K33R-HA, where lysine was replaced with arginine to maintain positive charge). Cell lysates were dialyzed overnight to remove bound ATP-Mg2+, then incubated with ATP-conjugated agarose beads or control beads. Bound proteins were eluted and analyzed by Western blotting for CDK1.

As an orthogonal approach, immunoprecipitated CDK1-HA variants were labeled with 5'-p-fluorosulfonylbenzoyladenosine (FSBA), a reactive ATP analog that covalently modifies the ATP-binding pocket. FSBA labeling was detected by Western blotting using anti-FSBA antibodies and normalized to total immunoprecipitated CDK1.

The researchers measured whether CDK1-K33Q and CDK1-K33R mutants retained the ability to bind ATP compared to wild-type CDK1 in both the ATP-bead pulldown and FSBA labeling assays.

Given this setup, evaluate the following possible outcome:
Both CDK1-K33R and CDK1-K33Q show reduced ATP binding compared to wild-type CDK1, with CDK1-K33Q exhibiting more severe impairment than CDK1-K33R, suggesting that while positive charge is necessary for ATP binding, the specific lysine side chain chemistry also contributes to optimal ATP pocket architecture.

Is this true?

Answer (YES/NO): NO